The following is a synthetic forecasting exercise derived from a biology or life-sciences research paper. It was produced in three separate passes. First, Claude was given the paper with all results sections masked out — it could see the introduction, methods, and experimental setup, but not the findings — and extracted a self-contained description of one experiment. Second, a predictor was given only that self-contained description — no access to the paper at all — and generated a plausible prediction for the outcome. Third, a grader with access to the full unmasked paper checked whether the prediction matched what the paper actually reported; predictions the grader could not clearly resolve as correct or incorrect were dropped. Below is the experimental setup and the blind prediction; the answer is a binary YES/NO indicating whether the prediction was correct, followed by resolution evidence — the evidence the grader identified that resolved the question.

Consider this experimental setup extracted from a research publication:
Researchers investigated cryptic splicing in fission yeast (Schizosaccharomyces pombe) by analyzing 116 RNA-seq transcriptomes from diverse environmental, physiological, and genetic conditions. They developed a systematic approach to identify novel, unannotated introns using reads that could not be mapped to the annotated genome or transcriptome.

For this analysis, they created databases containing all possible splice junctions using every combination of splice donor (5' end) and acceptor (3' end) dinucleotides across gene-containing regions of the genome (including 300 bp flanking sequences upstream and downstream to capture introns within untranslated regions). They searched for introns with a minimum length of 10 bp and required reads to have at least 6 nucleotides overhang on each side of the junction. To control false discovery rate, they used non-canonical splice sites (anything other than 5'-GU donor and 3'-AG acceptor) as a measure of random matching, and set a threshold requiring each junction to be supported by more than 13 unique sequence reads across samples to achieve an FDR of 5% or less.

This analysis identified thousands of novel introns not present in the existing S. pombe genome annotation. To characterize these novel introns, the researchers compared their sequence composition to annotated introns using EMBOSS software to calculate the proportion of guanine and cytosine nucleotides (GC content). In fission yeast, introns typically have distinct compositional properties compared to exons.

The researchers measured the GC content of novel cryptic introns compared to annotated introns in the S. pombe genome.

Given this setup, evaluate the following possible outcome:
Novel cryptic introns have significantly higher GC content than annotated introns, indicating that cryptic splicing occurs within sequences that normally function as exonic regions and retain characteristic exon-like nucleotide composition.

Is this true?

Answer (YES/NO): NO